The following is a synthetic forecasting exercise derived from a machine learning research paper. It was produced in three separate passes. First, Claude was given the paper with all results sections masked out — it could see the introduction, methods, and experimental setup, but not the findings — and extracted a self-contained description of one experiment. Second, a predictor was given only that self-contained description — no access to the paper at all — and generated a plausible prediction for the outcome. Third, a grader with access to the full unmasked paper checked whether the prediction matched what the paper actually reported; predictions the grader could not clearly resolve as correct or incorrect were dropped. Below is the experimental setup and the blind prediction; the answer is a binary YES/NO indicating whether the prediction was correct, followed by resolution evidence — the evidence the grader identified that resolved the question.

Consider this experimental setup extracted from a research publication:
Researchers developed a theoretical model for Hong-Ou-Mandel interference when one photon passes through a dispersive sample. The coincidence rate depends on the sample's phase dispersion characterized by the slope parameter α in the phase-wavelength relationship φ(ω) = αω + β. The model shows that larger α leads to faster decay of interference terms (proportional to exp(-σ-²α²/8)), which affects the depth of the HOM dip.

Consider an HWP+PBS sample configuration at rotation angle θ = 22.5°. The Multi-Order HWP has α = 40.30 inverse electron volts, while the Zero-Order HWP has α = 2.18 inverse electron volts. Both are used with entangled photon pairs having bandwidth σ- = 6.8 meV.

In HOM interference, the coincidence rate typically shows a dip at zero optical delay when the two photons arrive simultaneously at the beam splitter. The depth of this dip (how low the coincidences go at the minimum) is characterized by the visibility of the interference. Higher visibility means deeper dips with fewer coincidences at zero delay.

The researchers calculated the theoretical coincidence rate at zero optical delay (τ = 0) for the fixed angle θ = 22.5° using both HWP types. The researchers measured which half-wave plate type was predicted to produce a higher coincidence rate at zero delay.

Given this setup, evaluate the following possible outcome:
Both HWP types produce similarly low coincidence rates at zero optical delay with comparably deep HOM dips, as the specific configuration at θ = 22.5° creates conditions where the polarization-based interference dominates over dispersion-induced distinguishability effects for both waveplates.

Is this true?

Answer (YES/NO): NO